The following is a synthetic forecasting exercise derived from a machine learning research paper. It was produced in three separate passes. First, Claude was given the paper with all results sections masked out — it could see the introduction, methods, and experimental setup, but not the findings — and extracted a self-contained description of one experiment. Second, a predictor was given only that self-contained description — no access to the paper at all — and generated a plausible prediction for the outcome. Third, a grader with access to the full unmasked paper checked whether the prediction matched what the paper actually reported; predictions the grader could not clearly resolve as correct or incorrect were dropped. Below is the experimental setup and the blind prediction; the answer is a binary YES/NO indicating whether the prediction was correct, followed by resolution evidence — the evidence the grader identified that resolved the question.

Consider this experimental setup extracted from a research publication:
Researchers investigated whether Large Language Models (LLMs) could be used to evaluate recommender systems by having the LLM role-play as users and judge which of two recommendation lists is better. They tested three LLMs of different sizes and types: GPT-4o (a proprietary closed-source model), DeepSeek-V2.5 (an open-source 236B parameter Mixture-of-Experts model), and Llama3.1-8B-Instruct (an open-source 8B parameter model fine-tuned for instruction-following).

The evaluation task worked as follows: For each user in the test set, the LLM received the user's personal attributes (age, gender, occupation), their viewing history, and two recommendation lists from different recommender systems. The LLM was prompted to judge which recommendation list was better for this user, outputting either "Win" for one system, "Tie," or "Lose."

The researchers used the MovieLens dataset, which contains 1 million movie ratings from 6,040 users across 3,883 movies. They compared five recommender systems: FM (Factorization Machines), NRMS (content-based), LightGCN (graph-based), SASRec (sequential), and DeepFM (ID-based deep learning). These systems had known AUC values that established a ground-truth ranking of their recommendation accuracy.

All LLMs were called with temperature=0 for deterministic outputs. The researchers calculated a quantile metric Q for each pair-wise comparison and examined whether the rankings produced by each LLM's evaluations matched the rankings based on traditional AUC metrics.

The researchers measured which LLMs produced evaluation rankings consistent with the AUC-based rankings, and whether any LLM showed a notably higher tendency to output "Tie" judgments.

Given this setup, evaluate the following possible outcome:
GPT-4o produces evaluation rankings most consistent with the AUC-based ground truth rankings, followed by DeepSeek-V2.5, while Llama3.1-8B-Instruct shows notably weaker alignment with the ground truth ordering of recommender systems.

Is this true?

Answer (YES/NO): NO